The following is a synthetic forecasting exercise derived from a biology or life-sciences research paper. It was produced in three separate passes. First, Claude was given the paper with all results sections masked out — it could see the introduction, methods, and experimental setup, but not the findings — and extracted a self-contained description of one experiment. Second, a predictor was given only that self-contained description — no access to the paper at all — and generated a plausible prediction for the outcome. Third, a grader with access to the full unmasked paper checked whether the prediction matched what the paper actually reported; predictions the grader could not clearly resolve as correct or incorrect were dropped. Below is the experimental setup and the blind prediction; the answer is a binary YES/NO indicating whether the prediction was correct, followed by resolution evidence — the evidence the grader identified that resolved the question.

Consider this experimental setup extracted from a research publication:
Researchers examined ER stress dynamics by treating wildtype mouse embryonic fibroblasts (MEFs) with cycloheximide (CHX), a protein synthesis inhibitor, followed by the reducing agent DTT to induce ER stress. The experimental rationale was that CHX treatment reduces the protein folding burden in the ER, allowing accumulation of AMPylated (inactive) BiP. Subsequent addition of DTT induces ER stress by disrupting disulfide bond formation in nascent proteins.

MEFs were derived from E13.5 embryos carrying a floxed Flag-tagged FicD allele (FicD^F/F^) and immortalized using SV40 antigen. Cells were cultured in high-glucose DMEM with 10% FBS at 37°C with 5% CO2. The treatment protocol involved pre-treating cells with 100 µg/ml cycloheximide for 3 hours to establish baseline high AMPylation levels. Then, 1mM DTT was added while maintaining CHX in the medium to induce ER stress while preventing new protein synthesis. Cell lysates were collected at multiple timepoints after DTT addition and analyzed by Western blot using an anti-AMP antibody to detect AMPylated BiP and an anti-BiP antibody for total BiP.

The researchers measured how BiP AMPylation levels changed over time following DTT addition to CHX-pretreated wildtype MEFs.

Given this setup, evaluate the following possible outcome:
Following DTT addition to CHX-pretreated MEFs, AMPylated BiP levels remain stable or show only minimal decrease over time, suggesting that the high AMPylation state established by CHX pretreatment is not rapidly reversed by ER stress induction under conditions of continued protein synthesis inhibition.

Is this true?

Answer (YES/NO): NO